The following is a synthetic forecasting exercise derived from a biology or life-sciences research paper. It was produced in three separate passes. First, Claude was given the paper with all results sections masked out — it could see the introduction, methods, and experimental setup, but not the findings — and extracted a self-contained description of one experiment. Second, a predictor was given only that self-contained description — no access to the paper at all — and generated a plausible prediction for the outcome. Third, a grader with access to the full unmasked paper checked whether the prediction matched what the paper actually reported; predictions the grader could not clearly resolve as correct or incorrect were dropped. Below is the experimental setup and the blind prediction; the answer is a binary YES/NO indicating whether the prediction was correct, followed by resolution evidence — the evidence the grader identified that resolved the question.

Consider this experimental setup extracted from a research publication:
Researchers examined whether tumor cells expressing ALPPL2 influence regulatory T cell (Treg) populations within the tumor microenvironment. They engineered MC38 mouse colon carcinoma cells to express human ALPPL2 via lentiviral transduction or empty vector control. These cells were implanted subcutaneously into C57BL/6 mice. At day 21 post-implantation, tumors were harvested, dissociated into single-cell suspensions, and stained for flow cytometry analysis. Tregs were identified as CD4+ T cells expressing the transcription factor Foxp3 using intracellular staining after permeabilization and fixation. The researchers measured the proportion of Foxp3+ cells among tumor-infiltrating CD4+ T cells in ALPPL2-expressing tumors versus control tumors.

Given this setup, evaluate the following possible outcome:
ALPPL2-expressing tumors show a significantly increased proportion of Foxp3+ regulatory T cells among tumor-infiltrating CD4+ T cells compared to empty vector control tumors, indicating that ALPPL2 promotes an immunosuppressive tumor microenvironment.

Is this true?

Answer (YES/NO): YES